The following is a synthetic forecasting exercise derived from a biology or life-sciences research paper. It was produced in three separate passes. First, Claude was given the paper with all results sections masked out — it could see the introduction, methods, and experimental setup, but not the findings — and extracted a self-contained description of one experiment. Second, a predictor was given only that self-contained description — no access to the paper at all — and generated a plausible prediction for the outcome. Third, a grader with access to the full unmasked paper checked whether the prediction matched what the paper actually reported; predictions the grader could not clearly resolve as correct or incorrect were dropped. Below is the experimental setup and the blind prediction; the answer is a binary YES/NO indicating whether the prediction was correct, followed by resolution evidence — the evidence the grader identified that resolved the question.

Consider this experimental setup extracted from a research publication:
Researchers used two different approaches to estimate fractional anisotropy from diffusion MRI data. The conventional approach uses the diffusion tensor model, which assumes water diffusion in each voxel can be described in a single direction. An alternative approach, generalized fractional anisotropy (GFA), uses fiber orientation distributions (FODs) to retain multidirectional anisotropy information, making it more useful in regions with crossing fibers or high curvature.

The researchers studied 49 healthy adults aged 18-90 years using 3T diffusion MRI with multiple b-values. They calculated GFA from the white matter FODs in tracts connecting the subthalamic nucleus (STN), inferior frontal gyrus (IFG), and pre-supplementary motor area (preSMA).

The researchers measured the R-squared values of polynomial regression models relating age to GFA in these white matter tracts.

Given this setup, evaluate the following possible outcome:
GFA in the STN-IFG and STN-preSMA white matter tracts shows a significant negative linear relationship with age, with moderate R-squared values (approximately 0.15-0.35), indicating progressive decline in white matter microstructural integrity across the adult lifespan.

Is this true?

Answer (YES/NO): NO